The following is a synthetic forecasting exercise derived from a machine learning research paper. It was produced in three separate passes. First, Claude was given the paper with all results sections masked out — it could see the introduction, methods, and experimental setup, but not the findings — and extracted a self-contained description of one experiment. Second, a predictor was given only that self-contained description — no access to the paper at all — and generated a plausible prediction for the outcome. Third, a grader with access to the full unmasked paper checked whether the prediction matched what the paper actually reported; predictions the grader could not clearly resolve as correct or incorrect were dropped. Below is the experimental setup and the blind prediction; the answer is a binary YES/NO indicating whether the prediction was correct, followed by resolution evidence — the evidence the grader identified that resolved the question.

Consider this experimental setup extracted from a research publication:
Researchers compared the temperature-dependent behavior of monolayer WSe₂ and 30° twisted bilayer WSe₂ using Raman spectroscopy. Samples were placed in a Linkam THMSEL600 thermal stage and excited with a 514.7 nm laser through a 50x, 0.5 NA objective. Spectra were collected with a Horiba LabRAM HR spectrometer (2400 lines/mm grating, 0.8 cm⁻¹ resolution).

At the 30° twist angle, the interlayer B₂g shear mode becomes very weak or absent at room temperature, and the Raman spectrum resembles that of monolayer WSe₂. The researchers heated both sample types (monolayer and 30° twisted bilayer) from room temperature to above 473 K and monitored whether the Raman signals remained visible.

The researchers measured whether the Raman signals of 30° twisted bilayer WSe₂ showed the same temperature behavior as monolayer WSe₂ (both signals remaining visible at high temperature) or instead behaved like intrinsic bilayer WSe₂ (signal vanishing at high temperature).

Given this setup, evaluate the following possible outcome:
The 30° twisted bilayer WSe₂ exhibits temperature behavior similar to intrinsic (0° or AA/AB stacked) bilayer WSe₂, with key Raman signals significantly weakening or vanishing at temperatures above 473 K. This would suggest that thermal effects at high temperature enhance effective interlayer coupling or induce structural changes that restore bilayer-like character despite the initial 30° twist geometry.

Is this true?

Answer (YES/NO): NO